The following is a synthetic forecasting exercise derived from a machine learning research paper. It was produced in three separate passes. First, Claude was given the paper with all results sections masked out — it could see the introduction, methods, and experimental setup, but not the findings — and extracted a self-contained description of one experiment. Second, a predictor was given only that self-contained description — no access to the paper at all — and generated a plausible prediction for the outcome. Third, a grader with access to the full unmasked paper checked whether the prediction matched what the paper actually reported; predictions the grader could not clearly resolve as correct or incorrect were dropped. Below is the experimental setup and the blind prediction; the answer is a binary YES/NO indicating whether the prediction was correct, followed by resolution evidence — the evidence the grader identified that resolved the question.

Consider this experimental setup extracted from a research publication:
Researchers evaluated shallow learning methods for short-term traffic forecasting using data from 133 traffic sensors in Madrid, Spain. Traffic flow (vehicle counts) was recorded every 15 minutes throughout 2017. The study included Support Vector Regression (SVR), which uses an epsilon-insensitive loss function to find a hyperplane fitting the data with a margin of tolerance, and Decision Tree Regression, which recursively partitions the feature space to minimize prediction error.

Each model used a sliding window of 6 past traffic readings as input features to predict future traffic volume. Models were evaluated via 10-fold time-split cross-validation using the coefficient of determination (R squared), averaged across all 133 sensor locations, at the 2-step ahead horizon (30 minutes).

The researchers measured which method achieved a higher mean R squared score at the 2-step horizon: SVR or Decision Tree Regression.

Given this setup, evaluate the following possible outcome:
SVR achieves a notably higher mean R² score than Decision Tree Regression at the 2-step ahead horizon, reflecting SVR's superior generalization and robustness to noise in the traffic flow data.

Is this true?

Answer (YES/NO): NO